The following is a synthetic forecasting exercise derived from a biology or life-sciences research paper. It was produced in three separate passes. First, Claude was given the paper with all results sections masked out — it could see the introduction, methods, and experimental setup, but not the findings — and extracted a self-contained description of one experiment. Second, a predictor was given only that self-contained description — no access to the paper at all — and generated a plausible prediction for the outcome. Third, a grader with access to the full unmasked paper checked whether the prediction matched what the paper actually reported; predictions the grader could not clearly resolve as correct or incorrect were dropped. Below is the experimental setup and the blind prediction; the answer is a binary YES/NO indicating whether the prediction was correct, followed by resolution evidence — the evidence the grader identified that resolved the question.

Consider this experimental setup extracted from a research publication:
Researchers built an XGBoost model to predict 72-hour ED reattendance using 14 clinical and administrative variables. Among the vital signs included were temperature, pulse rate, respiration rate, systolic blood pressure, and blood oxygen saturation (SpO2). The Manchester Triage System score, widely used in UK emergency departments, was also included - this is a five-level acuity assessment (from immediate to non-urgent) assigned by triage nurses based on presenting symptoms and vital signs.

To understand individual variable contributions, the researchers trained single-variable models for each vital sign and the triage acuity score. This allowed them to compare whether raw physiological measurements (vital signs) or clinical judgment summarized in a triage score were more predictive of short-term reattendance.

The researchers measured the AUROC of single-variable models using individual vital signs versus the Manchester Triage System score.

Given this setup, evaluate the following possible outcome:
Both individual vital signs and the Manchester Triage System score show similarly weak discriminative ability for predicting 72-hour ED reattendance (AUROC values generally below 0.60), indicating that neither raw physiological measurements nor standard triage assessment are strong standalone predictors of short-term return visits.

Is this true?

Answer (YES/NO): YES